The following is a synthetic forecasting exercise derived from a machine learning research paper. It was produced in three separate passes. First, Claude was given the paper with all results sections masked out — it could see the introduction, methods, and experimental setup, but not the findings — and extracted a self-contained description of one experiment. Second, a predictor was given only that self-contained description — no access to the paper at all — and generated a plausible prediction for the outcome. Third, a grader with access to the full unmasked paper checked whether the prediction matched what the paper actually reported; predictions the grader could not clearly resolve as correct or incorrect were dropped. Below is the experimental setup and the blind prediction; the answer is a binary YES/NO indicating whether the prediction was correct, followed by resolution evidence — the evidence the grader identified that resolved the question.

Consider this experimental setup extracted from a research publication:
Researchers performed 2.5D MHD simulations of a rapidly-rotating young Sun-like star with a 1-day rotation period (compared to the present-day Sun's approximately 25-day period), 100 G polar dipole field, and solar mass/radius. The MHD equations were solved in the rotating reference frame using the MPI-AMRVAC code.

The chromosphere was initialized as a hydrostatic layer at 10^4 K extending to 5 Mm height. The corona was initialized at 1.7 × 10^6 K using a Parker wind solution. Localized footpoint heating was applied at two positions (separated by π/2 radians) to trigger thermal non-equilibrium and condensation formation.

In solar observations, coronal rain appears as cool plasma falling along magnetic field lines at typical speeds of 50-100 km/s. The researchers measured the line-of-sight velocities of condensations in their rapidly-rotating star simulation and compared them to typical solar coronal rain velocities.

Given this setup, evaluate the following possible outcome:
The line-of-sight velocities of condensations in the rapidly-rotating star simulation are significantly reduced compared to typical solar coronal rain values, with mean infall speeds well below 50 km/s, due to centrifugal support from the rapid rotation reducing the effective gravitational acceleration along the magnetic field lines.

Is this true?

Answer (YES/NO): NO